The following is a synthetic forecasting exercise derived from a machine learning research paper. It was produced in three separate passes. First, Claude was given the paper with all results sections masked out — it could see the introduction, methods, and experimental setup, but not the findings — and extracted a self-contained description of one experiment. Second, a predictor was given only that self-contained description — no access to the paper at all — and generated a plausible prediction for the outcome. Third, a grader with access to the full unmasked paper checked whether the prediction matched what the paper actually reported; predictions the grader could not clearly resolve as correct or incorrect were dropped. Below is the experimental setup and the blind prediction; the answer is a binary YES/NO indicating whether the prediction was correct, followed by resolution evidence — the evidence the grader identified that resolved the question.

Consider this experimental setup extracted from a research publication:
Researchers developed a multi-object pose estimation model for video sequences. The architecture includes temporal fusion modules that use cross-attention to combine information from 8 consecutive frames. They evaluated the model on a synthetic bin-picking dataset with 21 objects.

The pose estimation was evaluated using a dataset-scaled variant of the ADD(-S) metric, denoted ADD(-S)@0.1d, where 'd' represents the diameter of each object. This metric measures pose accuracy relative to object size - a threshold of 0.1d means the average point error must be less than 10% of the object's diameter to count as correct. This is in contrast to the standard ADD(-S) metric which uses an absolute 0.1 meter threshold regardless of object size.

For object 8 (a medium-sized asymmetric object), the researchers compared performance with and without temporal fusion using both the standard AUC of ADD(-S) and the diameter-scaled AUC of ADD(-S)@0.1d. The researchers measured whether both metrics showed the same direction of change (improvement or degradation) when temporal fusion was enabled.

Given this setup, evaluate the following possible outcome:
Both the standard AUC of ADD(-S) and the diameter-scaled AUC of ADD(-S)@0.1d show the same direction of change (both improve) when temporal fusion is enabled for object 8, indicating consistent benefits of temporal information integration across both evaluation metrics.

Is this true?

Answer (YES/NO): NO